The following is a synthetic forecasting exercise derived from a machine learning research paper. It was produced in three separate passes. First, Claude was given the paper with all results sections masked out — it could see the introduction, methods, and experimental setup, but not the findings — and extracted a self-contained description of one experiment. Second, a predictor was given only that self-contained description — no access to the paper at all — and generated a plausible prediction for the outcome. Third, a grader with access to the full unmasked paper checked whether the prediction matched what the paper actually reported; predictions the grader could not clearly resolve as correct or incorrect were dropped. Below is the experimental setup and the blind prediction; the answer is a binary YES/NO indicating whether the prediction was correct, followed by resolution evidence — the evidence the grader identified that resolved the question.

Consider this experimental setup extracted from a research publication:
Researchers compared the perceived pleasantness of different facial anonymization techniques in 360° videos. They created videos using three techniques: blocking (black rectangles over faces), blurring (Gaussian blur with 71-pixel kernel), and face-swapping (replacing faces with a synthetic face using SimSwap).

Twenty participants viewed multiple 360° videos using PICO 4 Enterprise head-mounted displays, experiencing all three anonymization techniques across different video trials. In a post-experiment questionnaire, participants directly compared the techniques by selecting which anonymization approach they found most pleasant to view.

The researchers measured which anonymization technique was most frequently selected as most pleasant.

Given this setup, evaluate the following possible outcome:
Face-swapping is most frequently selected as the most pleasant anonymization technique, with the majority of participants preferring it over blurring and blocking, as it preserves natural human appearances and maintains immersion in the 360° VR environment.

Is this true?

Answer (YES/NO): NO